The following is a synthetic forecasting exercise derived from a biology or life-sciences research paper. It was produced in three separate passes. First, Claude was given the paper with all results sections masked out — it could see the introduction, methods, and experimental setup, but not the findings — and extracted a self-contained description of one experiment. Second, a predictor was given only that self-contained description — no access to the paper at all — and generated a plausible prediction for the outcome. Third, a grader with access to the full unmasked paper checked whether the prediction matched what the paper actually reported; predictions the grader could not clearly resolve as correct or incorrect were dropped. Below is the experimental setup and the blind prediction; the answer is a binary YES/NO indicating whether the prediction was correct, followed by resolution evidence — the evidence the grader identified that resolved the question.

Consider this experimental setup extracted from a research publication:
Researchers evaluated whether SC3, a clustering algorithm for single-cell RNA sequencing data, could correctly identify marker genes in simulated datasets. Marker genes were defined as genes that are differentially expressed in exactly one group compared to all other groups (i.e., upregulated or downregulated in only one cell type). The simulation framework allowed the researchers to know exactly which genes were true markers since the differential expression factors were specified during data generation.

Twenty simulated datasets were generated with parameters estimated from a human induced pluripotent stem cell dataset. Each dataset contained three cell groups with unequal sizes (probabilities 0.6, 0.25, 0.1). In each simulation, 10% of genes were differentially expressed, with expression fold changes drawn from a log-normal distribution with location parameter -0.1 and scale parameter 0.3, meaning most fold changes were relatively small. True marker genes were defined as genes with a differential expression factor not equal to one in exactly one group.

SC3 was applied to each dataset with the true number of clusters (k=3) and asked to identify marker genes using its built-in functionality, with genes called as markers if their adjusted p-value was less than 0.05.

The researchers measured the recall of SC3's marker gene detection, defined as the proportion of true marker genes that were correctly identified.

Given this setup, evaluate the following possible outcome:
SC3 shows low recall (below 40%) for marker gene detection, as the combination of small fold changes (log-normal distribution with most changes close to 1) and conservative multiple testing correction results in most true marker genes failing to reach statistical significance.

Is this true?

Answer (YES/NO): YES